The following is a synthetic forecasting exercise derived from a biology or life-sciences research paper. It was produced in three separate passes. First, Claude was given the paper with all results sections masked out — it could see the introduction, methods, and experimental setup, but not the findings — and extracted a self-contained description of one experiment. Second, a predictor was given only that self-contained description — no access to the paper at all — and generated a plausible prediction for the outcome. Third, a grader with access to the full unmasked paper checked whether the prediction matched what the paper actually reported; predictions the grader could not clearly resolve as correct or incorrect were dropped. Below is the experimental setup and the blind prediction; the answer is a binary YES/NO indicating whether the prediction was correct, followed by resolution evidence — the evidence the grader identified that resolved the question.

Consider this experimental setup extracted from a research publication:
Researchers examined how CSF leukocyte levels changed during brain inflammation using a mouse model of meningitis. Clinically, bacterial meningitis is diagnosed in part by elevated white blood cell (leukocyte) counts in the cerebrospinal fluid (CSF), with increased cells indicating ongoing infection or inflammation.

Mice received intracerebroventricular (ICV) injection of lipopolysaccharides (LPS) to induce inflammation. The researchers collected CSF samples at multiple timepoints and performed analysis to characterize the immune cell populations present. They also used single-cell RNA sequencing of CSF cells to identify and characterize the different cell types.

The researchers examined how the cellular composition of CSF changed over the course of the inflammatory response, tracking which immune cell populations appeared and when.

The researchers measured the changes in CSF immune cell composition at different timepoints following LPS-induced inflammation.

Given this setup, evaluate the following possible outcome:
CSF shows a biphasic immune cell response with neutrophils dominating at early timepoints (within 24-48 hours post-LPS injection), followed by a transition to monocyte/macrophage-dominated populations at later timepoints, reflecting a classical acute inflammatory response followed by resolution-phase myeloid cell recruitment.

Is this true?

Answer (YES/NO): YES